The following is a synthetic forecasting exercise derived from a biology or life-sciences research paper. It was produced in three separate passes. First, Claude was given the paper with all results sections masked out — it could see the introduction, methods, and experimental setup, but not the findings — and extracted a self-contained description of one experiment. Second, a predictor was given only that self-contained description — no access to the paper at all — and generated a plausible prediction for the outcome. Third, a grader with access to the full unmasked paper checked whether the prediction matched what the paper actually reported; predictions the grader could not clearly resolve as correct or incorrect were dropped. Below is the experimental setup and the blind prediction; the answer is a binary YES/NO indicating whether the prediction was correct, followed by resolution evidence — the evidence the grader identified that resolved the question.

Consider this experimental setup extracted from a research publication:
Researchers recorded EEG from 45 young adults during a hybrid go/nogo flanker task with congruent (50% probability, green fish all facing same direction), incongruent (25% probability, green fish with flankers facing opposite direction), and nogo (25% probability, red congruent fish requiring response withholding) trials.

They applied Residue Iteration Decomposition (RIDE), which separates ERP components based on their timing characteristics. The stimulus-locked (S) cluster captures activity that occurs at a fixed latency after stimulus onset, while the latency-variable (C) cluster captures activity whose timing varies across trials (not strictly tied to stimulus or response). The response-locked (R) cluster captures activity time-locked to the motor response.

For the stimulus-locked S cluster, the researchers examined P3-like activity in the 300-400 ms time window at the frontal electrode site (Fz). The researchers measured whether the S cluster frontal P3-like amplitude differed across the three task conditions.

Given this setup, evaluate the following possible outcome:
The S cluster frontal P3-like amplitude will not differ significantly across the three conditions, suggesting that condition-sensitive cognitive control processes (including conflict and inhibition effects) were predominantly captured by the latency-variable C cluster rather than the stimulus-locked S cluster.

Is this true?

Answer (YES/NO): YES